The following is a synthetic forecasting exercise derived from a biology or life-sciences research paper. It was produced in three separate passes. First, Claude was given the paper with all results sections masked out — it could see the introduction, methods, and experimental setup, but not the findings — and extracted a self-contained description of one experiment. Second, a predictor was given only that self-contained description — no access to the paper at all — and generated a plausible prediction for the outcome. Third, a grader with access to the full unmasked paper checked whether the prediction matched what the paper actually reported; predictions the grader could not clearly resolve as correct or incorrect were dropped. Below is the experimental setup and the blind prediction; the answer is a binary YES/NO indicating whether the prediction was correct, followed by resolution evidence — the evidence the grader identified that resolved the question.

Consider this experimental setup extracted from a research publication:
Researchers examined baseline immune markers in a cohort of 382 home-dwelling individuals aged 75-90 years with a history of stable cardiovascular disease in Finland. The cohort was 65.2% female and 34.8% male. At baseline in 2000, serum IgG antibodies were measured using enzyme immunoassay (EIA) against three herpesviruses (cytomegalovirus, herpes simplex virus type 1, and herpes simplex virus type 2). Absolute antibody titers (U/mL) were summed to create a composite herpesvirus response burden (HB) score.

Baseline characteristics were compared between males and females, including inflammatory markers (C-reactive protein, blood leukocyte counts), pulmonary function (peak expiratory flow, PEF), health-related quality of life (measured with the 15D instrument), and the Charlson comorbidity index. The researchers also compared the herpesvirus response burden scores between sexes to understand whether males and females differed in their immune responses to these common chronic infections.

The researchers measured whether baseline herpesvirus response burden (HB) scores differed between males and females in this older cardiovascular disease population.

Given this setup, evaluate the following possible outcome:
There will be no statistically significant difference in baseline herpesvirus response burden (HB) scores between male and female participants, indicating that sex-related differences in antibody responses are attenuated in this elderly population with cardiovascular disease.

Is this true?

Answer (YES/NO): NO